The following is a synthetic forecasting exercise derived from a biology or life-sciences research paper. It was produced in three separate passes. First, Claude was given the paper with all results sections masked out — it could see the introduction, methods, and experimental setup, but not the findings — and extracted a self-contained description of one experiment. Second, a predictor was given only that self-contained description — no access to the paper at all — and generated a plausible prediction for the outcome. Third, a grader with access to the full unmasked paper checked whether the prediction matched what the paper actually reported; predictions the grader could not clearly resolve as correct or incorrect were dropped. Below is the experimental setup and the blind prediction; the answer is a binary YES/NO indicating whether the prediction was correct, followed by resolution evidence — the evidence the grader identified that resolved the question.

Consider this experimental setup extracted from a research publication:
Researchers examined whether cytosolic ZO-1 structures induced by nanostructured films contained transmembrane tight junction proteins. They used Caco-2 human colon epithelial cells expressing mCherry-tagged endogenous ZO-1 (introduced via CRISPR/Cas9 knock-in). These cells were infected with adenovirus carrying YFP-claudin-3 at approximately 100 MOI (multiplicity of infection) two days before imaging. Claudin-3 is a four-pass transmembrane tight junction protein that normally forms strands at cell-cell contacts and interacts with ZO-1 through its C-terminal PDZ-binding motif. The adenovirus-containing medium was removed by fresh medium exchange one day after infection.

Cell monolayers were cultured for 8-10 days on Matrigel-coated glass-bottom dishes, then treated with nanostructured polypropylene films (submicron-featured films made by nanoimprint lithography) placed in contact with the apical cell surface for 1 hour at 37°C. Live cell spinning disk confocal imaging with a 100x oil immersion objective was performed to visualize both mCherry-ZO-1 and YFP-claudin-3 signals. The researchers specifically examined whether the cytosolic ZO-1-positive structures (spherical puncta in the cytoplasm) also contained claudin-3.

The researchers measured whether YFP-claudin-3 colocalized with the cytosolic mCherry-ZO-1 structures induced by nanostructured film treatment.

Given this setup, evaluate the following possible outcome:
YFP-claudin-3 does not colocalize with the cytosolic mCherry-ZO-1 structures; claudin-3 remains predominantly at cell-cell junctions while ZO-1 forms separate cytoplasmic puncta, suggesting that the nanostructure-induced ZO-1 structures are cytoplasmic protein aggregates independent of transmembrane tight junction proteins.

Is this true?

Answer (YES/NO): NO